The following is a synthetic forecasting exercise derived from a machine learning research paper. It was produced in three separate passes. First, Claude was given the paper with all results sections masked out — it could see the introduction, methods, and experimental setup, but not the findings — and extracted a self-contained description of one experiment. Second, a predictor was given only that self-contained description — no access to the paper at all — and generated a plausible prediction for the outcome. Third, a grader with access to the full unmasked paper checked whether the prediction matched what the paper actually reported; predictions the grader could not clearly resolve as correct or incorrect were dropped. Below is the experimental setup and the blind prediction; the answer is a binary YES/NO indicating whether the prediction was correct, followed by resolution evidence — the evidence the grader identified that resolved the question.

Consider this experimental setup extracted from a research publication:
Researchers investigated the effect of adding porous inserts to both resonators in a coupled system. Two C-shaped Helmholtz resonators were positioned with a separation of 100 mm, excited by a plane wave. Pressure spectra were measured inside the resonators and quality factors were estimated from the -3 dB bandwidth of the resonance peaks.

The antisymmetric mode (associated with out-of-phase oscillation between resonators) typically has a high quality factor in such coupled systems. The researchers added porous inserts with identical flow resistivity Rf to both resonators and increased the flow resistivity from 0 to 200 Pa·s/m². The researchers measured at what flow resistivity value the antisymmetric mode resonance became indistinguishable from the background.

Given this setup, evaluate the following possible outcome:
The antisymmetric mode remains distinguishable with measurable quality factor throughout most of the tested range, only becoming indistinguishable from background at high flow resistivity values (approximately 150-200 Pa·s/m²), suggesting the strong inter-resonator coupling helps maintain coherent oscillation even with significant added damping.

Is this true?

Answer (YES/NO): YES